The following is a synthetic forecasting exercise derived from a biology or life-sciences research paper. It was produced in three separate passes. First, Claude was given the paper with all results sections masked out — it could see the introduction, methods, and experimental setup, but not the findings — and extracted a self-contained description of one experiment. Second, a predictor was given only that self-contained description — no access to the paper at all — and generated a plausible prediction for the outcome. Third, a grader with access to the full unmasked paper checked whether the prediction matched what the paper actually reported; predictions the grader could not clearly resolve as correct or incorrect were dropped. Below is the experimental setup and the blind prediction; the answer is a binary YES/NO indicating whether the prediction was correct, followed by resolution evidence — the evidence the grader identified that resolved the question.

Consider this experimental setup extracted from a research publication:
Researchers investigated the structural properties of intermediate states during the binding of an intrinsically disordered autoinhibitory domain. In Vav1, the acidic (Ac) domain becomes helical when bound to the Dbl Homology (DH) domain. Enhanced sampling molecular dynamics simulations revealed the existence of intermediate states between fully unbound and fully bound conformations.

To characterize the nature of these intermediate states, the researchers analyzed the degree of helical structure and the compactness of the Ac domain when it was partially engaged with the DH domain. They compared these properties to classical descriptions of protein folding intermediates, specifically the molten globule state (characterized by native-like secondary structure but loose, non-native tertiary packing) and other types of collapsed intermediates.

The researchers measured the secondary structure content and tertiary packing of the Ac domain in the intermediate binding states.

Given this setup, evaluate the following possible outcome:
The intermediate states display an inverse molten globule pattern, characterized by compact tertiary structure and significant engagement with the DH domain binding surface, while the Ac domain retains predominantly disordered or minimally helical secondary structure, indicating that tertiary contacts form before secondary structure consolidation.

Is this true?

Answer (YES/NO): NO